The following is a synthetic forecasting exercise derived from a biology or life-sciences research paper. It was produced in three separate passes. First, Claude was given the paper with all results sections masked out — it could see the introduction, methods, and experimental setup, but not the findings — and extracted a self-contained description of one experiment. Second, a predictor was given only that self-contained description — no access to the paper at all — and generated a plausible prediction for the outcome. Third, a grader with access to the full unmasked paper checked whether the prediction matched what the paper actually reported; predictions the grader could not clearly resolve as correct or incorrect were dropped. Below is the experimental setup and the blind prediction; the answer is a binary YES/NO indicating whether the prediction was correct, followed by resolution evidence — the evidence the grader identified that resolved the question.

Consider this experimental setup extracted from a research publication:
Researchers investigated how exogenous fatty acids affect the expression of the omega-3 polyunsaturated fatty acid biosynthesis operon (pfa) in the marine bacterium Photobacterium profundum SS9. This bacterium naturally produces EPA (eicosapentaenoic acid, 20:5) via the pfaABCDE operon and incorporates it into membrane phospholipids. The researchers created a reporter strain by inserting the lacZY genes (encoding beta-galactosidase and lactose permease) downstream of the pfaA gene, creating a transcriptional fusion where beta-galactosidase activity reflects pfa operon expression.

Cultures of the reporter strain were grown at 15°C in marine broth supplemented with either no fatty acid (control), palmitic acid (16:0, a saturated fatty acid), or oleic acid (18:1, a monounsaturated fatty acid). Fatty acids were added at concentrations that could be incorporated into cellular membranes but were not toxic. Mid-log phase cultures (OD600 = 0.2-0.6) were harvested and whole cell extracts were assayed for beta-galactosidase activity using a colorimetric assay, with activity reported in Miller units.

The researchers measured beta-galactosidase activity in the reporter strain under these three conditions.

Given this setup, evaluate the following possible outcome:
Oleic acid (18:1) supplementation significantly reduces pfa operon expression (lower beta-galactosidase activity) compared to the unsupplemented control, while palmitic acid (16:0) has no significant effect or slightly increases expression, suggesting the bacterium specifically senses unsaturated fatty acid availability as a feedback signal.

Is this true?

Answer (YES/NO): NO